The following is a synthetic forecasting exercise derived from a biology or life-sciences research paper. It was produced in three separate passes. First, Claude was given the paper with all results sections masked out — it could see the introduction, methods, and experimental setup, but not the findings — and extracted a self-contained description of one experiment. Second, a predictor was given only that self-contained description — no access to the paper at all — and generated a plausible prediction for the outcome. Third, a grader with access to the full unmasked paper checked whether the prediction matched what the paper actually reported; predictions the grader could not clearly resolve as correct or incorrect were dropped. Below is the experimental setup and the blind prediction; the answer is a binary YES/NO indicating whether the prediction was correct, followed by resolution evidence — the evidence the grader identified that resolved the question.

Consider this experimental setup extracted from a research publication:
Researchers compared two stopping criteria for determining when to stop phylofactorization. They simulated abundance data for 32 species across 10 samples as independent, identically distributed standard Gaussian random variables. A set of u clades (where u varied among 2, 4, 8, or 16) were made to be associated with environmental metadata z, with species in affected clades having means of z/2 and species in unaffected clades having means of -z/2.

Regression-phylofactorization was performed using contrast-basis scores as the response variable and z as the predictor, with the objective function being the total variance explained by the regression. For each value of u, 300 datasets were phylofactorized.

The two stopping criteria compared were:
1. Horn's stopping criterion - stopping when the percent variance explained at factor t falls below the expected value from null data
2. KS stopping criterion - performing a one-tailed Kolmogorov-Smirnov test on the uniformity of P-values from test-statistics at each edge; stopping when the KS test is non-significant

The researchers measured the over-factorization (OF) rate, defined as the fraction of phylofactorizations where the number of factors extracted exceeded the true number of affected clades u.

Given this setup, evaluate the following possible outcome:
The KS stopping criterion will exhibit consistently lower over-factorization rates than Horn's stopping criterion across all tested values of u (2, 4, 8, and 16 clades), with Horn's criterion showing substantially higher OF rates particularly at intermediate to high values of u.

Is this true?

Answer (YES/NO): NO